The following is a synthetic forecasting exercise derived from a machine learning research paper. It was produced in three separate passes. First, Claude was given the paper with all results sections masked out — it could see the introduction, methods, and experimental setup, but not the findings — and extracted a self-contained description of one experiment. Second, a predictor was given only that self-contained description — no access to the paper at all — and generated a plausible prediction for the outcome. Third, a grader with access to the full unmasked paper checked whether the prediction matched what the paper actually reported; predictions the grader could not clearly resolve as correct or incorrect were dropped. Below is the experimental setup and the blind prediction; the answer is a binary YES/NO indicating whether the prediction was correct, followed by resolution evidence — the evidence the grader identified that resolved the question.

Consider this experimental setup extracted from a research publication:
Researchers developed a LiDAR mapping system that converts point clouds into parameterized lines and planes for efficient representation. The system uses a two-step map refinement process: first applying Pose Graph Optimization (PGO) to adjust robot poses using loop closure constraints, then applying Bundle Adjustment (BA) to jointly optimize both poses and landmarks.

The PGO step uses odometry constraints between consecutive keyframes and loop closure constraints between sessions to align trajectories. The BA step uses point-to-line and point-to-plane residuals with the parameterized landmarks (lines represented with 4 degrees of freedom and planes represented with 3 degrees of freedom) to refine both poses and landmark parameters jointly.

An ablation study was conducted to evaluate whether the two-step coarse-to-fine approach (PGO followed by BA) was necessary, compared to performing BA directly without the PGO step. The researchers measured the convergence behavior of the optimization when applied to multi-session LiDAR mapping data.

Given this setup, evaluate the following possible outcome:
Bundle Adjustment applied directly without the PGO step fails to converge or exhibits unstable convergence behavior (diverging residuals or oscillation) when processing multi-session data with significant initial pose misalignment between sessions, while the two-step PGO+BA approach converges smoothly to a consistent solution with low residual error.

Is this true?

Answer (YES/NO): YES